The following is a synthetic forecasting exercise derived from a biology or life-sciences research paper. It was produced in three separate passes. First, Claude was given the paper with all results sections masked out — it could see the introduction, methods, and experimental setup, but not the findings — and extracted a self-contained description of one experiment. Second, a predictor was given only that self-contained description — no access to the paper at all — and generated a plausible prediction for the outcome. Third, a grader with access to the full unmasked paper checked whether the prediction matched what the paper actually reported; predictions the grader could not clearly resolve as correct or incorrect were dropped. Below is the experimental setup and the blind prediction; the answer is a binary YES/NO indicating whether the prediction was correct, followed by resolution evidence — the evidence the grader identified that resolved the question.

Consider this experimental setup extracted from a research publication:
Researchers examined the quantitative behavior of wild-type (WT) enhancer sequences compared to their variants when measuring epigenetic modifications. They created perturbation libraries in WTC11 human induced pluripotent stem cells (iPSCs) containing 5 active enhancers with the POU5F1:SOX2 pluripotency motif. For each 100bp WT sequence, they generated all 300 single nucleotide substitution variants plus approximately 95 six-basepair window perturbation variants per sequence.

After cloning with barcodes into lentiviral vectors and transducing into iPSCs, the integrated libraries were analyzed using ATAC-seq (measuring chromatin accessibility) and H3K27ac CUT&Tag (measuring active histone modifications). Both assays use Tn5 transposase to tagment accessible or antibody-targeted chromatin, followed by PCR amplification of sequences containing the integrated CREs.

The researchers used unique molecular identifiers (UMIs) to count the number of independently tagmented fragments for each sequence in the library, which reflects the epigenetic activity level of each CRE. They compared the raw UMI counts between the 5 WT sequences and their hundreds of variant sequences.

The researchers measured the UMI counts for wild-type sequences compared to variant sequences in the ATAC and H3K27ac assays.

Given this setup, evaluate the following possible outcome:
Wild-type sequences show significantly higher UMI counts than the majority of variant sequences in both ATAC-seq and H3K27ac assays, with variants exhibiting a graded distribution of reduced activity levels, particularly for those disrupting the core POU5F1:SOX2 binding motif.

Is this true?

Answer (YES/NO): NO